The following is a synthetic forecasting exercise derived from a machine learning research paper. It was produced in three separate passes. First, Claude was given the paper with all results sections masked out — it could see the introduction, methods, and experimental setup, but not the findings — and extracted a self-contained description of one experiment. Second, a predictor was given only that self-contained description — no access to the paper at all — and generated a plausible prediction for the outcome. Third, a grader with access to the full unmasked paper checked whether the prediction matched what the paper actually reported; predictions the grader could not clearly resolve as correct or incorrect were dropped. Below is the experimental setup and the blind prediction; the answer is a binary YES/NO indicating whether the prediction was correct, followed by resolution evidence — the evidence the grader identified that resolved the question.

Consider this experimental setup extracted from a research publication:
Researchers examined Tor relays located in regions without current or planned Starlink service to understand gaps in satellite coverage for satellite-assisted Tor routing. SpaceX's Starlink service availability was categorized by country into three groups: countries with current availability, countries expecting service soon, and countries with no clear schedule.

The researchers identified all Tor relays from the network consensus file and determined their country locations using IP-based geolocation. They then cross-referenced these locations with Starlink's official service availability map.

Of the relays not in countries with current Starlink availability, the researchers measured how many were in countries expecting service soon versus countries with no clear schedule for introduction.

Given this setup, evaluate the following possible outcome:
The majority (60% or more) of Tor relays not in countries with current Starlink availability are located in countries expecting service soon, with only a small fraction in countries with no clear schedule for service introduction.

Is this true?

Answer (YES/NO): NO